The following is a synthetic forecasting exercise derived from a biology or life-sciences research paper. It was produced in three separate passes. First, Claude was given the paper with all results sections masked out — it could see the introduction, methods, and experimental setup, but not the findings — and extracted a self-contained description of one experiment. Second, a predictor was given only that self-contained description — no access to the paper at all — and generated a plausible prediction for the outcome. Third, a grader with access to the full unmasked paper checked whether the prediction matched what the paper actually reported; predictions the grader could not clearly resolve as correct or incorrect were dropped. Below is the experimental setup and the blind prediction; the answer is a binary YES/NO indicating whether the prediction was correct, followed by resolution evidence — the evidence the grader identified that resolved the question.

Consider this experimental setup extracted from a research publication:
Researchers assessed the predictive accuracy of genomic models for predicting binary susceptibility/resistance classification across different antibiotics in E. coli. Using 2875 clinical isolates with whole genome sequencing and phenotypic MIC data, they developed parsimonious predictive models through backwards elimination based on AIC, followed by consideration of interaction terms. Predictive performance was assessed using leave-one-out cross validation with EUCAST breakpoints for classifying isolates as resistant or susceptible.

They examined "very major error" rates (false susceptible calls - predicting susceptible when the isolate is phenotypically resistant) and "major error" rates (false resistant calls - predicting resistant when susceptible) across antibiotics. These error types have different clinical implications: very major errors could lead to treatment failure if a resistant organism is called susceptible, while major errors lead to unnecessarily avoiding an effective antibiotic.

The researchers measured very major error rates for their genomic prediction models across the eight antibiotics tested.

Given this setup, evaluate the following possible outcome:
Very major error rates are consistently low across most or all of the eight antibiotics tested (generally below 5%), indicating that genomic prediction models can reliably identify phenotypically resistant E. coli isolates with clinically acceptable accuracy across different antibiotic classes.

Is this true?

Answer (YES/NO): NO